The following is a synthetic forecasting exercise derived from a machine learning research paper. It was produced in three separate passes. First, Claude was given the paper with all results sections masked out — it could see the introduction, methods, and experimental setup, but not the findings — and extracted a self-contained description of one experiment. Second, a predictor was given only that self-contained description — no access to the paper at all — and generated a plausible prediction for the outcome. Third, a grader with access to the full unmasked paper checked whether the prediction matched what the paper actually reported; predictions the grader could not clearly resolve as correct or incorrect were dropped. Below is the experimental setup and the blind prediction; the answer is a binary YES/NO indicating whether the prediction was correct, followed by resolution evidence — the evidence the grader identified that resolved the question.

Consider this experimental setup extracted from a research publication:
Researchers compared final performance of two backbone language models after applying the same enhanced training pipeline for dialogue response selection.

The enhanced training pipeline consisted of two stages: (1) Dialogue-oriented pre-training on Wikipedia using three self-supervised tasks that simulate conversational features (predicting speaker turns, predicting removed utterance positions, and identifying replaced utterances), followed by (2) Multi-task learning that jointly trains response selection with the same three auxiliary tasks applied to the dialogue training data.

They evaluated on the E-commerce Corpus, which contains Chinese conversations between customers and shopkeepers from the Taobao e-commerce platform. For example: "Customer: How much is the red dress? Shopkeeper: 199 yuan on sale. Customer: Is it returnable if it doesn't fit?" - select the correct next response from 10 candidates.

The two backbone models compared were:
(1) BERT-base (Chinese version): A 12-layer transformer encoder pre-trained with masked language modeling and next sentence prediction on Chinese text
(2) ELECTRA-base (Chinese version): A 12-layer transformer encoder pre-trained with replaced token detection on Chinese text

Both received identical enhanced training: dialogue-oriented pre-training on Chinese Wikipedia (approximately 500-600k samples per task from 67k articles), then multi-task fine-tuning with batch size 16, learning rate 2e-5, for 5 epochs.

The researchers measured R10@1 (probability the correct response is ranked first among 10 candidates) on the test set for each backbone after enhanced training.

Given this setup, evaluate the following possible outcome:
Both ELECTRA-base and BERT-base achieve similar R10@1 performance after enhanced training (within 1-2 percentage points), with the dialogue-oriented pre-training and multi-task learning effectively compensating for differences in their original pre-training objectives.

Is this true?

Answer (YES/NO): YES